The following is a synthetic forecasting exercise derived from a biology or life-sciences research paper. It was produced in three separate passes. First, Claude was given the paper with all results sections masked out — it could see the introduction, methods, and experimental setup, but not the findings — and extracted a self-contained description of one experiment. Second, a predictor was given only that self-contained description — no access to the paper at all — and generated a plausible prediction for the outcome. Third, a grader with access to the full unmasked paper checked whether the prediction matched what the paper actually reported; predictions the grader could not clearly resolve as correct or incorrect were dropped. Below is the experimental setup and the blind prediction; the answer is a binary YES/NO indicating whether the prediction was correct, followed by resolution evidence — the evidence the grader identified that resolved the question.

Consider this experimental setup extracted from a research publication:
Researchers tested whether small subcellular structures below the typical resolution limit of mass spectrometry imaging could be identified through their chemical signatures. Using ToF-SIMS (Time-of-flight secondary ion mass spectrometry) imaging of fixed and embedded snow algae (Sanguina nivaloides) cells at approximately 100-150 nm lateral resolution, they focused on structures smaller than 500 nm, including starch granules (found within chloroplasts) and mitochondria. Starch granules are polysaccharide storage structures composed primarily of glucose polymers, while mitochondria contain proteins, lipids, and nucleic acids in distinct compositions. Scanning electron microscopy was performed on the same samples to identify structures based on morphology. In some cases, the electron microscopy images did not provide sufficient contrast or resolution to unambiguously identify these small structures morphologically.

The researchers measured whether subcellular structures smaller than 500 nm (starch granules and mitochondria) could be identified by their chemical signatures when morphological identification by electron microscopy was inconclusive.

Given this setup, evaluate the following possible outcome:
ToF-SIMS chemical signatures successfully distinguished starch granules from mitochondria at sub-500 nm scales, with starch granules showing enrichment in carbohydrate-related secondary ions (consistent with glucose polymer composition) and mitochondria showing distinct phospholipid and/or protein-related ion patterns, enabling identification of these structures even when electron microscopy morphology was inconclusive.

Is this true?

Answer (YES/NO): YES